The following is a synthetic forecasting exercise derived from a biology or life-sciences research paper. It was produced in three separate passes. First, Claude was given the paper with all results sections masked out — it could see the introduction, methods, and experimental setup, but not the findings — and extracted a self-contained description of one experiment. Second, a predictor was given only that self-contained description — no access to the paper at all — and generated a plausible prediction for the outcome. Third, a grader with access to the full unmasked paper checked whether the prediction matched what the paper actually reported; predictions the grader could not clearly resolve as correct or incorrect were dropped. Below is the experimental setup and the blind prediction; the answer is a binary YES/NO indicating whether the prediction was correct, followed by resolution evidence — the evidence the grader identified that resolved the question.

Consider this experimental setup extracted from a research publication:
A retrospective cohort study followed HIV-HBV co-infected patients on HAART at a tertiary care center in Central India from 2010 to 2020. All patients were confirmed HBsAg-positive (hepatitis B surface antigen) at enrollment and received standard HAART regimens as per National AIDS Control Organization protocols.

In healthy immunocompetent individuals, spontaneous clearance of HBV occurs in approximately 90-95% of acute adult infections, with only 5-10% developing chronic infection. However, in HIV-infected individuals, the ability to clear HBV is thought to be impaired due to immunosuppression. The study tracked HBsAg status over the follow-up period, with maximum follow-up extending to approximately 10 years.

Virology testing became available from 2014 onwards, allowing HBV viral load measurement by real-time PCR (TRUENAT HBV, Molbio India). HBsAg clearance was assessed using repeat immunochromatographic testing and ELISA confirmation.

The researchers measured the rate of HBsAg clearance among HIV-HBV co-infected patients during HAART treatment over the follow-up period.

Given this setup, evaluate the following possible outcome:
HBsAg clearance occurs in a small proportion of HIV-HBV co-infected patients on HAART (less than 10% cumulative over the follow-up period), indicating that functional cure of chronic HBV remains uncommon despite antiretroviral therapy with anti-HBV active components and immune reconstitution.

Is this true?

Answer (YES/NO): YES